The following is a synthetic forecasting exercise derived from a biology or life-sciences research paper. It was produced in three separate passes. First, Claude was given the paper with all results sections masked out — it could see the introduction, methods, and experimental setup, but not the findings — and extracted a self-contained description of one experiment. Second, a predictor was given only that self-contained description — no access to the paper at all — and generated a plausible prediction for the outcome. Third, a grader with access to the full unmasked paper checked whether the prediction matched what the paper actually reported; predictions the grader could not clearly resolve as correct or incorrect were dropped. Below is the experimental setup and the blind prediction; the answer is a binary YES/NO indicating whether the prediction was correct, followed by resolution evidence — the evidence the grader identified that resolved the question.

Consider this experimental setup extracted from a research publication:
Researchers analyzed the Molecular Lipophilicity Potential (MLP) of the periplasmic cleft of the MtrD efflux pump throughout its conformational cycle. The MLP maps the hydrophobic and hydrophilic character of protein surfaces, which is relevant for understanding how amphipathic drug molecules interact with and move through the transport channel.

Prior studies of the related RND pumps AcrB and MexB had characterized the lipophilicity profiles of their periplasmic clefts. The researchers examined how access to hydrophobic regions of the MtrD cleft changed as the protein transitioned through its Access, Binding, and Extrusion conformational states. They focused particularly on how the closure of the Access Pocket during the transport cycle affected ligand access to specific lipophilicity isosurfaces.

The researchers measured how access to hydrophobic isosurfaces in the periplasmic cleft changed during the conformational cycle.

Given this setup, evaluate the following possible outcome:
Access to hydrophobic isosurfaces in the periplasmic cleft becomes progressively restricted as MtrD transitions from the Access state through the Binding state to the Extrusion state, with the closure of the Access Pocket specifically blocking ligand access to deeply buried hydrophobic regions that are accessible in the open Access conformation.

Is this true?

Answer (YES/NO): NO